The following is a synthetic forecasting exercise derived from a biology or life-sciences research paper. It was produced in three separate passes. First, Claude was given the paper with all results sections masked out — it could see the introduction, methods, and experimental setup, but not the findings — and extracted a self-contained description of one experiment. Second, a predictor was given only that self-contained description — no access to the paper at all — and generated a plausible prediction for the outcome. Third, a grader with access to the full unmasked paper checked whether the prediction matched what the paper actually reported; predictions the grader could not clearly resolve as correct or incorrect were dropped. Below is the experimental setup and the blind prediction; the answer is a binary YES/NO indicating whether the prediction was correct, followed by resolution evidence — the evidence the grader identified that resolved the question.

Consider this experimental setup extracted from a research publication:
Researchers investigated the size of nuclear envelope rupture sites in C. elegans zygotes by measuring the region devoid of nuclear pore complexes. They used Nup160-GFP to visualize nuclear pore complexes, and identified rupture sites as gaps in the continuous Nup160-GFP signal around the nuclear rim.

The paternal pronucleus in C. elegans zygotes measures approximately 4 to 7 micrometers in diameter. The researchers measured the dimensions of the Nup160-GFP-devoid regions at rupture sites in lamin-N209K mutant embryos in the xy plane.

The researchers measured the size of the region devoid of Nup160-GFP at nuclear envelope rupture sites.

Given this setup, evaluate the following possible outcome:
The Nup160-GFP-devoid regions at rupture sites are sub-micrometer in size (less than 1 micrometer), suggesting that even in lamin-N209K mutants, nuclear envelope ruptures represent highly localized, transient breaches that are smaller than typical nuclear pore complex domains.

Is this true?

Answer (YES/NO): NO